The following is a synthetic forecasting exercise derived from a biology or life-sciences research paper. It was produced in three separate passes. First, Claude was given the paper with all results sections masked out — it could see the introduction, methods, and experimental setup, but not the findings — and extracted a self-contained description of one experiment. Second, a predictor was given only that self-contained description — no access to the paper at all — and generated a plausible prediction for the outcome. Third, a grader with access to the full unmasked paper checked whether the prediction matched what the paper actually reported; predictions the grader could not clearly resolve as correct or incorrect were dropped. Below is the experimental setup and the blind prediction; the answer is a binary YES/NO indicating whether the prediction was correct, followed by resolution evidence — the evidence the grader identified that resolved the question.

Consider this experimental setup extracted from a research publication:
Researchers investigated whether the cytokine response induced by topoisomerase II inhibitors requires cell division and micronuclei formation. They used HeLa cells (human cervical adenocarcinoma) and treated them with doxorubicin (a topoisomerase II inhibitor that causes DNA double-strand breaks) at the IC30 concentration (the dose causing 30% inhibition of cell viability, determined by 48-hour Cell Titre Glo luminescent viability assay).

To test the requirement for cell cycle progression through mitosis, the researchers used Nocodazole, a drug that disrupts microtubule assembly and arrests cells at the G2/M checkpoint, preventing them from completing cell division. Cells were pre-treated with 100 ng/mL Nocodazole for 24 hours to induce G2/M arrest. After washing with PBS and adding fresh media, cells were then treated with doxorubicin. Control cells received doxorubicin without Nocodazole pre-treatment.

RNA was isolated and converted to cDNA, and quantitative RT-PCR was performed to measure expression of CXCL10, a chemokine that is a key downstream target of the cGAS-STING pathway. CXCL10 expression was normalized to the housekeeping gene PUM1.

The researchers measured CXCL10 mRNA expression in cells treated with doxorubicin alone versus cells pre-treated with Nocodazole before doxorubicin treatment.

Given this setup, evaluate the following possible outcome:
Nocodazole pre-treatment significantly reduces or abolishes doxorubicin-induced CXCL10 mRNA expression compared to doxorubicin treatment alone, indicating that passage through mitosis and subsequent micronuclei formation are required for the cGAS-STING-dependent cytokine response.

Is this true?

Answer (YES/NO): YES